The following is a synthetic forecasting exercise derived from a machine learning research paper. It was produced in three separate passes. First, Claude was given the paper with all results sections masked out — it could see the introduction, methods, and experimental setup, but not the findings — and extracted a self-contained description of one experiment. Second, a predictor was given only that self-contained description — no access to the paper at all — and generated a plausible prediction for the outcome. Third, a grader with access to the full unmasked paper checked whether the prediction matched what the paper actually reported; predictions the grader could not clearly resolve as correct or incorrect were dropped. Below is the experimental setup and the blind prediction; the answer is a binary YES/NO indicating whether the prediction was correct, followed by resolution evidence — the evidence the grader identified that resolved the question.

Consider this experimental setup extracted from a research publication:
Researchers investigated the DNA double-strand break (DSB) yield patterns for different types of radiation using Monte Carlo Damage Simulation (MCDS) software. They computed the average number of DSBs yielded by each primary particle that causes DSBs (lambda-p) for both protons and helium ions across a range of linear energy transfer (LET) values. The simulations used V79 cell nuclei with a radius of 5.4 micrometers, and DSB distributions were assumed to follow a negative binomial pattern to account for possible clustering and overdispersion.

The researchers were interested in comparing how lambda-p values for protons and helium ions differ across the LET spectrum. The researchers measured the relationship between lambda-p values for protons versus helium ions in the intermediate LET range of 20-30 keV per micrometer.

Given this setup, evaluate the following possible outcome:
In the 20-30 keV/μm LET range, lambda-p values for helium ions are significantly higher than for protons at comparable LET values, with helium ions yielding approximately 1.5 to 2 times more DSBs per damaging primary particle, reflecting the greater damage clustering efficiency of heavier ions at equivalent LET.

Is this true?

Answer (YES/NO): NO